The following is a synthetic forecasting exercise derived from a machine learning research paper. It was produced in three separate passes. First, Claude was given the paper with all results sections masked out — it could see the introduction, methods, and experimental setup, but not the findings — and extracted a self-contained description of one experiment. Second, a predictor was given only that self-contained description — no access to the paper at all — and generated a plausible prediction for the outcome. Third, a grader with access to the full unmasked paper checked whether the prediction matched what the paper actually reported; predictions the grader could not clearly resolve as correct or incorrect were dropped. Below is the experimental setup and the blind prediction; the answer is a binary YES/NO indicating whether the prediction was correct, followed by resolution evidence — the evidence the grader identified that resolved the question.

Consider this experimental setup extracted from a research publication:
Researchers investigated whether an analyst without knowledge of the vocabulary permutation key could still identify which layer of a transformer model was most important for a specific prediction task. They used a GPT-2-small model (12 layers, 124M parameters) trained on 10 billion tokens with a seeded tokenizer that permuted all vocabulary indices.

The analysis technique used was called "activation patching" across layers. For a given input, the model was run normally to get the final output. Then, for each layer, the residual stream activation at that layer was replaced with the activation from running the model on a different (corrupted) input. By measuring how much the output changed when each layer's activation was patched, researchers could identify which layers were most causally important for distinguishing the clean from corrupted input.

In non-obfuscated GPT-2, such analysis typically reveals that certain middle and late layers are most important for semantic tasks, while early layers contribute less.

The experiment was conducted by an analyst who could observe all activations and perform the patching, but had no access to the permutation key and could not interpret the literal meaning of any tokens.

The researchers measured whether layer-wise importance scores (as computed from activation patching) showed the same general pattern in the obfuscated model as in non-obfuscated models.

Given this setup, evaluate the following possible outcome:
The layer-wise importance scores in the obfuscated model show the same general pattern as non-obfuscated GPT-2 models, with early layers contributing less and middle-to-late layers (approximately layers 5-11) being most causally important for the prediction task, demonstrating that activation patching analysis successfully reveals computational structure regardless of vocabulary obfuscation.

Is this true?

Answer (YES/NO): YES